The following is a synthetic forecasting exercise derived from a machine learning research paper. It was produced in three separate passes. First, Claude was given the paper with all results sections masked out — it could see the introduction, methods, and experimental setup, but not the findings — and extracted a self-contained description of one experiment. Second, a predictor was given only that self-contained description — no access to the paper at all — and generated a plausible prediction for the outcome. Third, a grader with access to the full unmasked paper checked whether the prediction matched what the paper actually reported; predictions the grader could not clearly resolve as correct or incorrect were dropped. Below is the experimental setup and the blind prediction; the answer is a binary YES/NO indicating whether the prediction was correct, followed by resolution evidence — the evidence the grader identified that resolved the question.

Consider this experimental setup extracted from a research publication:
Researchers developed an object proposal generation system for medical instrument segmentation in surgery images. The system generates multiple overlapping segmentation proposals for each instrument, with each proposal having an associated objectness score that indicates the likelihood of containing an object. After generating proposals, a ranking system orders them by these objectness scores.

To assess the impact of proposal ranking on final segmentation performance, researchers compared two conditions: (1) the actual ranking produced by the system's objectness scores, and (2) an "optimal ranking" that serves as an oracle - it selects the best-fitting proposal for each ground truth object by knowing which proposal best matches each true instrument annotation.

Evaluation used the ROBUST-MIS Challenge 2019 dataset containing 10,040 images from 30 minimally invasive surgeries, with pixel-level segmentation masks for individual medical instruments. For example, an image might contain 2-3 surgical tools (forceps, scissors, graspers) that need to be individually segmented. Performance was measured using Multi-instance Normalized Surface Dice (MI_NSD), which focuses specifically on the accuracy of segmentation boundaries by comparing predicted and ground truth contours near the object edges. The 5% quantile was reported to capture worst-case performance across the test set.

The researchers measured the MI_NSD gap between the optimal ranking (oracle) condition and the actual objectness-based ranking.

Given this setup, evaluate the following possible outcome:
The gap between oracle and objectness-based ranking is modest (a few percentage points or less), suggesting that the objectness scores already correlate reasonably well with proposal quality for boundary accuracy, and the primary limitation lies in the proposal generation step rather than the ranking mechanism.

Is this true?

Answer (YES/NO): NO